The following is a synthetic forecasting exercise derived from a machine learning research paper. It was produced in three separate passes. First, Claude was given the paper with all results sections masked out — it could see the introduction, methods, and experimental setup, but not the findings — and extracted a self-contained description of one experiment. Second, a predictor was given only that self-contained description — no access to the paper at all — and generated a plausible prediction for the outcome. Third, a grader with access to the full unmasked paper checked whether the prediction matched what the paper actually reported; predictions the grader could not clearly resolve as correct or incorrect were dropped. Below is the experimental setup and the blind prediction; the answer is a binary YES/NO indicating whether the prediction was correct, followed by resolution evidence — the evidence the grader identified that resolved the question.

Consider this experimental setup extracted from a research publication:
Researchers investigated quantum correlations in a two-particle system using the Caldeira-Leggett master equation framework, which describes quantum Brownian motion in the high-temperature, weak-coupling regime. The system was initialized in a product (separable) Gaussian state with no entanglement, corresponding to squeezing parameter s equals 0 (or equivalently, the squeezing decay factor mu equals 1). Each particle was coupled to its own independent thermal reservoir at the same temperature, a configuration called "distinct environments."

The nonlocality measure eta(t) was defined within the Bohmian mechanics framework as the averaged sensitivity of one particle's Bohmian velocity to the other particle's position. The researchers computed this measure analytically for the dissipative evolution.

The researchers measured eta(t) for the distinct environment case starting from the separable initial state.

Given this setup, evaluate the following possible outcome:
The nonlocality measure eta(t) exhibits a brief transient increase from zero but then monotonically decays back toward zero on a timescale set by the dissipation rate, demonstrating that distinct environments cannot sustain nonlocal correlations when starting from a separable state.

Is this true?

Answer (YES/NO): NO